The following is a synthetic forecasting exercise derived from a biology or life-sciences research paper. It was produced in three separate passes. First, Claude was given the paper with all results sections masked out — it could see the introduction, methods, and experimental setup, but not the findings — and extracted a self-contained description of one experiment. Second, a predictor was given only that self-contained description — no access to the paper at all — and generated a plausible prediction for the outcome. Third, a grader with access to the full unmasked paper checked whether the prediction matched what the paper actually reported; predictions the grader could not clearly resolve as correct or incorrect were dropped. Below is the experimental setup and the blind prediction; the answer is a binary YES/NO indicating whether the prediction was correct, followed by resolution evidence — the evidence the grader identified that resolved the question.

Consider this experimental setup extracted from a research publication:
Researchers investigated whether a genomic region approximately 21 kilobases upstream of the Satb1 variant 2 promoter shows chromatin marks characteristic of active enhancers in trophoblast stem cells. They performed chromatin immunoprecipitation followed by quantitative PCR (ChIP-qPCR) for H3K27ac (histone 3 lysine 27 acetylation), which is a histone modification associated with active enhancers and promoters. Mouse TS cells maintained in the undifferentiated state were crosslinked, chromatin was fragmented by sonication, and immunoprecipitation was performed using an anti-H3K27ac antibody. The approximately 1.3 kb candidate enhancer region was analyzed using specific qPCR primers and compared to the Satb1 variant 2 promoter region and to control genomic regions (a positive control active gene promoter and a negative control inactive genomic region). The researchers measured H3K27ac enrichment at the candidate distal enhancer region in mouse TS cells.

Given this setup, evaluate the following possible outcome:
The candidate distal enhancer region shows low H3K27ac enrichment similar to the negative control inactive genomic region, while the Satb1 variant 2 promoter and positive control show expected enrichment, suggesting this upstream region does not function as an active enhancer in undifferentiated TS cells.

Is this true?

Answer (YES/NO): NO